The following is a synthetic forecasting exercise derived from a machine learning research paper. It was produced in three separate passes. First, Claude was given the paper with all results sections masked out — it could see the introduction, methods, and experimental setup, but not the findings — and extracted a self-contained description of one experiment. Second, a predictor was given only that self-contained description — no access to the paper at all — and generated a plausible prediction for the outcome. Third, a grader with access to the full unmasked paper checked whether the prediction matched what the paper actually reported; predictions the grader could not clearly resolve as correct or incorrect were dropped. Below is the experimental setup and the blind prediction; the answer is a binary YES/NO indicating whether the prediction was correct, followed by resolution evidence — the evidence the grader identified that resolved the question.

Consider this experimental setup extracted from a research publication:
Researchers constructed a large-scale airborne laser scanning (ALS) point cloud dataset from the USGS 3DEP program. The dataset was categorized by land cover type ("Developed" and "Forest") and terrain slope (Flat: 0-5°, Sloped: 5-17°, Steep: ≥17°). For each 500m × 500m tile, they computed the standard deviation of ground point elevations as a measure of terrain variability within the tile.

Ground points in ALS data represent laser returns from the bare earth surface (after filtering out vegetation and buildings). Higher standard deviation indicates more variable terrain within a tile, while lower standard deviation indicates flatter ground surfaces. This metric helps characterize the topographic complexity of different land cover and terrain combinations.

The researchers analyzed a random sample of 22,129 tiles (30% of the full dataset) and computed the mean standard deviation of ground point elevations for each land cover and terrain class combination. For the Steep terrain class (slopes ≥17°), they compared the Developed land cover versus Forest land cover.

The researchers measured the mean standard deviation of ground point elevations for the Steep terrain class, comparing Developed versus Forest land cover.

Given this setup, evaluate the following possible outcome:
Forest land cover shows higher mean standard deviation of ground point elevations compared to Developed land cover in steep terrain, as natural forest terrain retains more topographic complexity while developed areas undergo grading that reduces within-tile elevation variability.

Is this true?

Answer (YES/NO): YES